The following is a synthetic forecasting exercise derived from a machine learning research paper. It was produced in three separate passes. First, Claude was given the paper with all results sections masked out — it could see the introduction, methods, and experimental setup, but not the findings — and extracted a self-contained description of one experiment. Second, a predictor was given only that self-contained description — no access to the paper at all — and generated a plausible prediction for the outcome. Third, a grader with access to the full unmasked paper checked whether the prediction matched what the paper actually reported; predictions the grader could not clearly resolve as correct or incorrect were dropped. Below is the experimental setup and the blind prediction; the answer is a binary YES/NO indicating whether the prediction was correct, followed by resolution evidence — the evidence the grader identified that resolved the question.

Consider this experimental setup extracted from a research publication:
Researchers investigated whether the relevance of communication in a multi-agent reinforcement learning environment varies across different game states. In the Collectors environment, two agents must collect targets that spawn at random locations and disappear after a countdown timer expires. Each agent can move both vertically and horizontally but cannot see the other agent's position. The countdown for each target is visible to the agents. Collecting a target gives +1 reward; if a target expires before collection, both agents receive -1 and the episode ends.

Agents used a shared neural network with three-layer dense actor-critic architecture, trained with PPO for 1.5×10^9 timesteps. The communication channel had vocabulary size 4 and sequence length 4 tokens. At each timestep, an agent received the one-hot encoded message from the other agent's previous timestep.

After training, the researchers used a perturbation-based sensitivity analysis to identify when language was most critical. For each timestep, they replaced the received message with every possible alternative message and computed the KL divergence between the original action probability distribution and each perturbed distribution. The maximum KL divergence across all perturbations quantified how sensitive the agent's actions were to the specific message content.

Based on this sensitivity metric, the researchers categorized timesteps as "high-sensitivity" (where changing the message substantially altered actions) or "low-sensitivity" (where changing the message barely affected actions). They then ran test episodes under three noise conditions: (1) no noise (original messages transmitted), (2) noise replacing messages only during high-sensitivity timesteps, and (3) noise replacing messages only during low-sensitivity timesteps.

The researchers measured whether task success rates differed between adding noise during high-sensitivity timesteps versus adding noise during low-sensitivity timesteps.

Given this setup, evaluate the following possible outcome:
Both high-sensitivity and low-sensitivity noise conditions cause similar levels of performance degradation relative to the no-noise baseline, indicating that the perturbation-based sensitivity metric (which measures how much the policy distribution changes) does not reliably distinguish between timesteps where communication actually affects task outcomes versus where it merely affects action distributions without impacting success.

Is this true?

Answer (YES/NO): NO